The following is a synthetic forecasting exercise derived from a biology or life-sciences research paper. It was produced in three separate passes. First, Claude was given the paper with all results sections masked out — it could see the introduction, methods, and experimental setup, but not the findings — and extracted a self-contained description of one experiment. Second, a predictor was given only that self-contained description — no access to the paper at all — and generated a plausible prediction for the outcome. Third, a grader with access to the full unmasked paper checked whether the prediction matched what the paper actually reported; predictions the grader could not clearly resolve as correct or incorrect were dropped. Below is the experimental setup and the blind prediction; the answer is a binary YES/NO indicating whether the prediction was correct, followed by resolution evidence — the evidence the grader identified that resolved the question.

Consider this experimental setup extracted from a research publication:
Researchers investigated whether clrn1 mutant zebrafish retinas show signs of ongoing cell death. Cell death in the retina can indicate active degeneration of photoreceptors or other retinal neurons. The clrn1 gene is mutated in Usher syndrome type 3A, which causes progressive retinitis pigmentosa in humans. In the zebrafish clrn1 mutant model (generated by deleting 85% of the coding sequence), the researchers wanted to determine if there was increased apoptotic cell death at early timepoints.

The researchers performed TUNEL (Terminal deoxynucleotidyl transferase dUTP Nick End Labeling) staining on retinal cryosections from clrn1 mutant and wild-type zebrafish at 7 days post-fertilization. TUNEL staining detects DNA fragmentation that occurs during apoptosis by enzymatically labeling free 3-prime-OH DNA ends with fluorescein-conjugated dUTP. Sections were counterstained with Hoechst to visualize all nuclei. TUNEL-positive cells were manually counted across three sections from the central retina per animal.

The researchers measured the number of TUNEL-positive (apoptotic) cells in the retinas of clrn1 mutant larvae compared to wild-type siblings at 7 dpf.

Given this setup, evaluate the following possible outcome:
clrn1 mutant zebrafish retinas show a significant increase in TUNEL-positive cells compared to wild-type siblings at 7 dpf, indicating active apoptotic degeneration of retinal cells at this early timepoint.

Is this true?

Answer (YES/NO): NO